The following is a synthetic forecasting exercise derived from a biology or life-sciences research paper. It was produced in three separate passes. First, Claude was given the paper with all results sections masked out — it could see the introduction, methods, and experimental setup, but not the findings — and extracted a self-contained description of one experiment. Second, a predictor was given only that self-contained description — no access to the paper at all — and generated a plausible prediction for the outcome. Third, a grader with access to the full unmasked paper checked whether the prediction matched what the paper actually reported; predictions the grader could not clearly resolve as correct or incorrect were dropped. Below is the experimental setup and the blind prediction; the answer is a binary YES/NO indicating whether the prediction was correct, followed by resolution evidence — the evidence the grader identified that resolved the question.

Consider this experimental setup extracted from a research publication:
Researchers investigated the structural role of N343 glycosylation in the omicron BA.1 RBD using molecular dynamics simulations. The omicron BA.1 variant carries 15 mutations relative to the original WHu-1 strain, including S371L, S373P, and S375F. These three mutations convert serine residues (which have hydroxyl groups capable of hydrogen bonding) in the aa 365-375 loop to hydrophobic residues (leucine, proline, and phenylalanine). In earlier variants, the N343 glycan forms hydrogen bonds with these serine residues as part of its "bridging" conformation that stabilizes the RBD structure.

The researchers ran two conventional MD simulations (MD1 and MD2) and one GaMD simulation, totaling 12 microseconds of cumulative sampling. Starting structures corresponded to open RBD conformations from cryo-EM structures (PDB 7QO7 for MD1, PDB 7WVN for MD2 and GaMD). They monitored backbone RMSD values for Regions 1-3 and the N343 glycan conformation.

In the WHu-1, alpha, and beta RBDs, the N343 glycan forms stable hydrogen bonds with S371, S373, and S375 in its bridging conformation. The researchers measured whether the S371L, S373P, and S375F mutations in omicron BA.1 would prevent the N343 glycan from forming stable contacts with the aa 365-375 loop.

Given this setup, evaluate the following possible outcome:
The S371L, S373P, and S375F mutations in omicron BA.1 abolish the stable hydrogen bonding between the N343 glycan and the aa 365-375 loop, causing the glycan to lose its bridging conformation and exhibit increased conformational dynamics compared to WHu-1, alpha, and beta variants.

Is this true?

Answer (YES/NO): NO